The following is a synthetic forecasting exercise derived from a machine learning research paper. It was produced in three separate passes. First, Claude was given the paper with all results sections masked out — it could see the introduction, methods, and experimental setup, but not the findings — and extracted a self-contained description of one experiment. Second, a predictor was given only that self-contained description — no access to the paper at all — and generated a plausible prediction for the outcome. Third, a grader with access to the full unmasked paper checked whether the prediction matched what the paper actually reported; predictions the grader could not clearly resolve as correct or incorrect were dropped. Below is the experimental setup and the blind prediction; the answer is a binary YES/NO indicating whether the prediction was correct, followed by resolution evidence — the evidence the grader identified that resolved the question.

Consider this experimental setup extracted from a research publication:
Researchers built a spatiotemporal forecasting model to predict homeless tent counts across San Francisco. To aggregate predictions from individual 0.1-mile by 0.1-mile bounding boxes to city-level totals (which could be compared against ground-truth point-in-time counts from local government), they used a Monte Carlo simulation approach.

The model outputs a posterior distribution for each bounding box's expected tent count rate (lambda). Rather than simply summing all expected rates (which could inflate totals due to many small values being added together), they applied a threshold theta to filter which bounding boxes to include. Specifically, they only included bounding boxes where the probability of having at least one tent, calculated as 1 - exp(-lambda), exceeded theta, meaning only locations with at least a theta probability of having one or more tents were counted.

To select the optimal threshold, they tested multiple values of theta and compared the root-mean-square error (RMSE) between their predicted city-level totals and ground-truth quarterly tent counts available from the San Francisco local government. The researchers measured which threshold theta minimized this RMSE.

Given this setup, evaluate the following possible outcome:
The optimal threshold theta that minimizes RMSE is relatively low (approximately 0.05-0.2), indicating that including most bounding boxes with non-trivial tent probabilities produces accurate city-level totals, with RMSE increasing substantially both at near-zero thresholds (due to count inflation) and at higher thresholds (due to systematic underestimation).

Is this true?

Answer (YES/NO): NO